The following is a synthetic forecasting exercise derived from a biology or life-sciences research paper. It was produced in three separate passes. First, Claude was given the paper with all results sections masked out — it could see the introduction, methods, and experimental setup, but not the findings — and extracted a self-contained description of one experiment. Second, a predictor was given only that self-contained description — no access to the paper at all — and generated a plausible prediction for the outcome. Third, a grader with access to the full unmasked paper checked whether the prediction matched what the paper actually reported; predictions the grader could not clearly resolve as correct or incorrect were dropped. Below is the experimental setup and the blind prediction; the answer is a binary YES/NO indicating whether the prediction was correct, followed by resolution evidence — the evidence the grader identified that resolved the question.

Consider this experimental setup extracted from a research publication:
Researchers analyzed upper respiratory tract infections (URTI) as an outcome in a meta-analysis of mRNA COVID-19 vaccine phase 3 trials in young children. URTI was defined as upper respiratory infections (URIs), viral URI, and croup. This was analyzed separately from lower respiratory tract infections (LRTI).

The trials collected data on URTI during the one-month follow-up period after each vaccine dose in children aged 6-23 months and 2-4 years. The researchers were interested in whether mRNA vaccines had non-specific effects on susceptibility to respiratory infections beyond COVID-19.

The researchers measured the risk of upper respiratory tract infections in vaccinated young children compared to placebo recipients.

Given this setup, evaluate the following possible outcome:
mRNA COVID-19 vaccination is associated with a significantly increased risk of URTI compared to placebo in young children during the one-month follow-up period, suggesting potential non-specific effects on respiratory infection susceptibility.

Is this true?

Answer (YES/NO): NO